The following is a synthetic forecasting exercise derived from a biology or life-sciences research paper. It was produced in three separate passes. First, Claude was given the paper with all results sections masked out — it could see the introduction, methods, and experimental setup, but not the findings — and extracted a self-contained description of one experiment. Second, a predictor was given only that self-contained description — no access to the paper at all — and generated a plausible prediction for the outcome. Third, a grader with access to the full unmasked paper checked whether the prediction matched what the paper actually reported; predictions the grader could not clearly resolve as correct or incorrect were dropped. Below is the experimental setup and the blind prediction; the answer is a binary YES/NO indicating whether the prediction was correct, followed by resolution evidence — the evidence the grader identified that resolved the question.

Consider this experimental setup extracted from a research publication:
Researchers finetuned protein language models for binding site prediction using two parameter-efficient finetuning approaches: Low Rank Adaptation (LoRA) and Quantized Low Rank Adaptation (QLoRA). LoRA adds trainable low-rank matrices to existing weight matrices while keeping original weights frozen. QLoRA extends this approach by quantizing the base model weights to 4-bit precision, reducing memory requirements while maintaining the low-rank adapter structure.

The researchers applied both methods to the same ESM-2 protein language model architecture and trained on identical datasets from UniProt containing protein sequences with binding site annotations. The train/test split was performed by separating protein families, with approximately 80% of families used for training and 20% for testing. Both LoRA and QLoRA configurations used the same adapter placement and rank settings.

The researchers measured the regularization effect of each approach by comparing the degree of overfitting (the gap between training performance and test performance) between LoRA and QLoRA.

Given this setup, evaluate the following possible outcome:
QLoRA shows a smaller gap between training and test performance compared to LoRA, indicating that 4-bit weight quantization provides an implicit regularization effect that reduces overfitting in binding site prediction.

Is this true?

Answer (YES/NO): YES